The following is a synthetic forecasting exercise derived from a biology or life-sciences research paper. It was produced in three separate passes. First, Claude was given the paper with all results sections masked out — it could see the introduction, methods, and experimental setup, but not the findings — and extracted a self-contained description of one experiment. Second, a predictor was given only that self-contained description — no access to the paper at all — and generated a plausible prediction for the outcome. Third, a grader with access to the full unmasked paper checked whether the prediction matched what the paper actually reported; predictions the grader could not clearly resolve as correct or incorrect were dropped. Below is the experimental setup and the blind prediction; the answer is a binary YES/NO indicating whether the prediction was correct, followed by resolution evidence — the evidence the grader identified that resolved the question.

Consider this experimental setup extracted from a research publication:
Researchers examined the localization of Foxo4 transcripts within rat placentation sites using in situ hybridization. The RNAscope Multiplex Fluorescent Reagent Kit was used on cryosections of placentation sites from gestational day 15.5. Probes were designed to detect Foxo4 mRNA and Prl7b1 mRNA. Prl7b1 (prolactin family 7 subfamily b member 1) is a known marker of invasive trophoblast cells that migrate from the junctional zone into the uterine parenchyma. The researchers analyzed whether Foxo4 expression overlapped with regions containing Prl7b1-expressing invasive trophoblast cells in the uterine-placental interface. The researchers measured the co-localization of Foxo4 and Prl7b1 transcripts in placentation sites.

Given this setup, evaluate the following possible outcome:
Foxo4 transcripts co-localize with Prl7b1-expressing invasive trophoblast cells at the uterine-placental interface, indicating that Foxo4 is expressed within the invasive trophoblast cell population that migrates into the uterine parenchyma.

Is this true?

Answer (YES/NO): YES